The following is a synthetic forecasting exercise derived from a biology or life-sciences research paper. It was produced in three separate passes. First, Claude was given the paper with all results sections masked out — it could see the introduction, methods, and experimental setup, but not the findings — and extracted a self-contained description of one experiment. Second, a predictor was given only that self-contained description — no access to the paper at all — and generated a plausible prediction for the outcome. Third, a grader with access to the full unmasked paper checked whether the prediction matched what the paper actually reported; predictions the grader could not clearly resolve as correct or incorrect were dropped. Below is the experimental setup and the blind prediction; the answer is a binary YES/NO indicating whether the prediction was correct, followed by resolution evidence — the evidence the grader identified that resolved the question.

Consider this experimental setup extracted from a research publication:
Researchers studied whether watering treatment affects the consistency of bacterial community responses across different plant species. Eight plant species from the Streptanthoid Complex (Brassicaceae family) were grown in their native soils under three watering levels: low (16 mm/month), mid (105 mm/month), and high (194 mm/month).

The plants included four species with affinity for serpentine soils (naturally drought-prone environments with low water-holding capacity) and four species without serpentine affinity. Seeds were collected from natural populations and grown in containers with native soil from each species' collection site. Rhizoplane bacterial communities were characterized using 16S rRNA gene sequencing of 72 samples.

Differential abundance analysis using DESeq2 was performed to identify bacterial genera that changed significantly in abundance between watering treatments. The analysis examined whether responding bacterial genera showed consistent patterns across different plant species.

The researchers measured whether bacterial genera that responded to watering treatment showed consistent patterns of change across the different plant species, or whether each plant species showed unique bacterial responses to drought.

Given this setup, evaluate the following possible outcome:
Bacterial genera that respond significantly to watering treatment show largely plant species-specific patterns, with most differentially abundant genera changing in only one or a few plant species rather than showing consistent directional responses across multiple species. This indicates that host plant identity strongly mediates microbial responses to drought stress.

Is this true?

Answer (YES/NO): NO